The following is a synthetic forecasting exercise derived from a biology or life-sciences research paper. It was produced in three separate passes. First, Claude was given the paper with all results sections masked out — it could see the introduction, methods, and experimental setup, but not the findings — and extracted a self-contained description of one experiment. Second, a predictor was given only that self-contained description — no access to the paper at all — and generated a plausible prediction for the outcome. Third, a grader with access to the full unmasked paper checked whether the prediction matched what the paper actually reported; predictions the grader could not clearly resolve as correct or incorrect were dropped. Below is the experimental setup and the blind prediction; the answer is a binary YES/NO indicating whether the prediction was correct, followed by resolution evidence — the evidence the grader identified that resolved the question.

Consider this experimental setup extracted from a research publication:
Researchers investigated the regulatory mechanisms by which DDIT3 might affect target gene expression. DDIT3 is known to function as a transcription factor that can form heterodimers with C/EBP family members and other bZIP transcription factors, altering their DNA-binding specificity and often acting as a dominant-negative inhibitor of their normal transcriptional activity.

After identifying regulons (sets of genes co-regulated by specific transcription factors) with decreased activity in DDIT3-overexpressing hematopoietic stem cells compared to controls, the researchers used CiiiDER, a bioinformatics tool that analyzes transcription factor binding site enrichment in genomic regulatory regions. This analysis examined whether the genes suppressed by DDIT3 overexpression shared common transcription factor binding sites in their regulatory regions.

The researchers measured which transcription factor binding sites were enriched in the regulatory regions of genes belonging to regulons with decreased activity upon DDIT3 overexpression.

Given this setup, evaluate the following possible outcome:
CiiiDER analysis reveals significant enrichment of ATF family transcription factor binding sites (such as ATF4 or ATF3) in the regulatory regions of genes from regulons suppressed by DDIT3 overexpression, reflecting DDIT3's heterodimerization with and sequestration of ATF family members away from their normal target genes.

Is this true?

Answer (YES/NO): NO